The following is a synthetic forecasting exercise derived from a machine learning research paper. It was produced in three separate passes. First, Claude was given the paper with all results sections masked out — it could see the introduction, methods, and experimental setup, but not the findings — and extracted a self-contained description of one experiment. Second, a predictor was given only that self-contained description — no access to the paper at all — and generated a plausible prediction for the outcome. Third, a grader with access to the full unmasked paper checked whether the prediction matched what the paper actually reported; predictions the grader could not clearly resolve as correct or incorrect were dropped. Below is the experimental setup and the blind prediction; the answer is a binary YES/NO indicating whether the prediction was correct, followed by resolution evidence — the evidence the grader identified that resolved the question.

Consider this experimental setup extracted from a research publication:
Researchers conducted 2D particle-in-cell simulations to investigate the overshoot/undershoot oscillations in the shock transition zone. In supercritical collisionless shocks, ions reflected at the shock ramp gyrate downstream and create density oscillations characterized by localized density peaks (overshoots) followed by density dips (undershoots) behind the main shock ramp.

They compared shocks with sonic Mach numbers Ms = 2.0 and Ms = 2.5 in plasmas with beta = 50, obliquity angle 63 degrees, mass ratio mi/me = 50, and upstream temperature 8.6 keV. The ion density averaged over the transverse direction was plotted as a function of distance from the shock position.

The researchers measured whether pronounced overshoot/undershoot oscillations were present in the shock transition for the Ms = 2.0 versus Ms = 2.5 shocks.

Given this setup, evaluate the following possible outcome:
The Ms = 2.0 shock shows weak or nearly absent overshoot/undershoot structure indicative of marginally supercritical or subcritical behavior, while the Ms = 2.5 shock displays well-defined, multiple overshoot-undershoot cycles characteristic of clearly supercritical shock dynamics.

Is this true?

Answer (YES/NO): YES